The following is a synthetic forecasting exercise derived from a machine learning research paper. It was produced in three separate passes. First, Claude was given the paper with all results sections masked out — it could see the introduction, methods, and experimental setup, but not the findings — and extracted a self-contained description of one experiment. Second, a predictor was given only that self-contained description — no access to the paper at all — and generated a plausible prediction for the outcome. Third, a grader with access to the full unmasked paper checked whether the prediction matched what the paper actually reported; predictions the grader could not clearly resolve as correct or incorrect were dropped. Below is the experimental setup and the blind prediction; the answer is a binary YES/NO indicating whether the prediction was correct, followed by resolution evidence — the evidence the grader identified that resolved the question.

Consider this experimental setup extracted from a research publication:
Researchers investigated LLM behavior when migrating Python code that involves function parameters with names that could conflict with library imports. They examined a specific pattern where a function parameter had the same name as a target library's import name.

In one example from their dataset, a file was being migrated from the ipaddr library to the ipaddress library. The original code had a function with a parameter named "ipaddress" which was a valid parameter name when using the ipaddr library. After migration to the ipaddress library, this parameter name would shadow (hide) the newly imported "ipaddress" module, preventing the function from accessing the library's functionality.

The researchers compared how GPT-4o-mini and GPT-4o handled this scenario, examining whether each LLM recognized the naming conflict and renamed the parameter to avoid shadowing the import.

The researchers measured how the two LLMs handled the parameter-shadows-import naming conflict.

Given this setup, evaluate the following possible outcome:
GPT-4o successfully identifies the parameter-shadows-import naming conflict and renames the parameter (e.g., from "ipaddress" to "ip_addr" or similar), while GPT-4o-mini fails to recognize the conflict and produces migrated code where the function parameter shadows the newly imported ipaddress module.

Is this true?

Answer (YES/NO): YES